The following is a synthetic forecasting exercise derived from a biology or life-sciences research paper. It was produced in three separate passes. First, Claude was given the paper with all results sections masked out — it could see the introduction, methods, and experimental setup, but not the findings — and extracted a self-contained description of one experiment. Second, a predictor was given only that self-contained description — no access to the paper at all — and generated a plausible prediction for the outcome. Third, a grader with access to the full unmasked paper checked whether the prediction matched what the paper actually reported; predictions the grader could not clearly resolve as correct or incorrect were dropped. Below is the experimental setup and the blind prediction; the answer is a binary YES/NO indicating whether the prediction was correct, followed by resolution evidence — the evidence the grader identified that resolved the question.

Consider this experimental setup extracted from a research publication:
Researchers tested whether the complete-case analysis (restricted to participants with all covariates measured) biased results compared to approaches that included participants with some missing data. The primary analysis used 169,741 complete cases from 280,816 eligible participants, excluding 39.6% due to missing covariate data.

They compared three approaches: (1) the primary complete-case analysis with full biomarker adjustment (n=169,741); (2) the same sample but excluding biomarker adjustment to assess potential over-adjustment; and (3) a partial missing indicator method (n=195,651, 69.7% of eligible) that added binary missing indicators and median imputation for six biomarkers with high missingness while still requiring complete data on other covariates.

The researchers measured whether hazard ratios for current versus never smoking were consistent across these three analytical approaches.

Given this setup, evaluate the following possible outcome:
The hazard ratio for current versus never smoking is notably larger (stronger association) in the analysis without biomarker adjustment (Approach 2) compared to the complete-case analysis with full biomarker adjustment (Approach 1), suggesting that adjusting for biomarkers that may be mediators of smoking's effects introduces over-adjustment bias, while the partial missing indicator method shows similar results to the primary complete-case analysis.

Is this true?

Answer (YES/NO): NO